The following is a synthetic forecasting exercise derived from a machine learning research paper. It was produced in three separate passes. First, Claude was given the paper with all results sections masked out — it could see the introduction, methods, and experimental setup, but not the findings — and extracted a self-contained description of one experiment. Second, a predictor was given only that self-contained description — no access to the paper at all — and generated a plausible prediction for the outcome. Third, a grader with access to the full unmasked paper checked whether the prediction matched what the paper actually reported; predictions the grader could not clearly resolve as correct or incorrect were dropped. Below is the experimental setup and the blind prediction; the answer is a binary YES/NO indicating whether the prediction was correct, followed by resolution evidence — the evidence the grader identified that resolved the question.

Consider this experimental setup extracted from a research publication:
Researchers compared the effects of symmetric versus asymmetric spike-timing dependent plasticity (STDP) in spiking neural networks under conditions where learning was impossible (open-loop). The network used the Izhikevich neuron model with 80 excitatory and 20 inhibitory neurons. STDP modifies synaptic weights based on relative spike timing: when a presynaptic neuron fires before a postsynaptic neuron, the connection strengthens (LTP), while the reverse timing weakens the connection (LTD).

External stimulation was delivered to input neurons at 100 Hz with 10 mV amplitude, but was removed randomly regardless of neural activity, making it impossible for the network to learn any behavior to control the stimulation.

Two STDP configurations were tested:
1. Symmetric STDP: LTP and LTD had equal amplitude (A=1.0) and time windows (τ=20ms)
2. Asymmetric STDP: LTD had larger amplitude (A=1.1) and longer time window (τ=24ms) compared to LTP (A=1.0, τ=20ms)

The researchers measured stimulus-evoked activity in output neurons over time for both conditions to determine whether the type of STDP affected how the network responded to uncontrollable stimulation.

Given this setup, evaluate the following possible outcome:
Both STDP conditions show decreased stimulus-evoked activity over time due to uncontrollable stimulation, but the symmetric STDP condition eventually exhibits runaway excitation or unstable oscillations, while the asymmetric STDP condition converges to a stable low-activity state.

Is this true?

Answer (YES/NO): NO